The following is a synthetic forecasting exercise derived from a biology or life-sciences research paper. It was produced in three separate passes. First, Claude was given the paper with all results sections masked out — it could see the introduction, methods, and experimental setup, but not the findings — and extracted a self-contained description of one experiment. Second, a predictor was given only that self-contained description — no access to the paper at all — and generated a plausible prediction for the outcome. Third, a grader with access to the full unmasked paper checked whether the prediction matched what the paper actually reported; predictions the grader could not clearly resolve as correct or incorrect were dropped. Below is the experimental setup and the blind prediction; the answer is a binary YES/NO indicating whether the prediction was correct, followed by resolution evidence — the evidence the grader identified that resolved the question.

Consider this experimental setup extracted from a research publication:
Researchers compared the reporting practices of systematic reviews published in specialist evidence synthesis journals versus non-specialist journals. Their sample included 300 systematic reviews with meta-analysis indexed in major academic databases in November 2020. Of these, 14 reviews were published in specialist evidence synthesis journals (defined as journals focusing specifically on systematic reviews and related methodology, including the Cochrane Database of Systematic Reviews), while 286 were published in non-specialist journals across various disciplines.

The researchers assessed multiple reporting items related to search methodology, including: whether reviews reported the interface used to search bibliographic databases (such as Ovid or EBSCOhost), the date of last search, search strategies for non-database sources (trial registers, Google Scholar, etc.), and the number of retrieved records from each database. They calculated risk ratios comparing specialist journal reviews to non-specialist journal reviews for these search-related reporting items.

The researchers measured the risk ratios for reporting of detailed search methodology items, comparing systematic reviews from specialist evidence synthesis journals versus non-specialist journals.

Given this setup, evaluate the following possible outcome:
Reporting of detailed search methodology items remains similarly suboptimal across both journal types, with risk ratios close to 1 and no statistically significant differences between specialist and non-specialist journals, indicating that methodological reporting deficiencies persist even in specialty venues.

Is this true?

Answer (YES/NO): NO